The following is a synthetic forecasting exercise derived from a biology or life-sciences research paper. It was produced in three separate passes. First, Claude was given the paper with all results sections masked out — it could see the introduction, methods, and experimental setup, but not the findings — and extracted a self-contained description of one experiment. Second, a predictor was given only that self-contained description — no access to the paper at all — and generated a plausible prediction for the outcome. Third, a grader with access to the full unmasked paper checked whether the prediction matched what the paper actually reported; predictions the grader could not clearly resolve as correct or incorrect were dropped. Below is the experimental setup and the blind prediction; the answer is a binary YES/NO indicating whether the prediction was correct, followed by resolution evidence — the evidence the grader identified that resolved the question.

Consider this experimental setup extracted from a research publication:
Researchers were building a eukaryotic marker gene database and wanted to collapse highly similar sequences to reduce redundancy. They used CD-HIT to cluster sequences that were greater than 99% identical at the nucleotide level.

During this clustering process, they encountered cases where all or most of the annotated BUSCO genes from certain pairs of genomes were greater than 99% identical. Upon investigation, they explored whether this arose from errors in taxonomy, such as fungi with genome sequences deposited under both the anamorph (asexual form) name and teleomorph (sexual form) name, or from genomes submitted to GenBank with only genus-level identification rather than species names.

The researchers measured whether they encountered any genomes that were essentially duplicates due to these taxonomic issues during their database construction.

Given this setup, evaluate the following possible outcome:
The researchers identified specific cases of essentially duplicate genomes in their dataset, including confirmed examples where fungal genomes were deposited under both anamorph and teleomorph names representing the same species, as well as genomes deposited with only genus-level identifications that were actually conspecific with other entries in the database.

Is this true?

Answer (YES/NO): YES